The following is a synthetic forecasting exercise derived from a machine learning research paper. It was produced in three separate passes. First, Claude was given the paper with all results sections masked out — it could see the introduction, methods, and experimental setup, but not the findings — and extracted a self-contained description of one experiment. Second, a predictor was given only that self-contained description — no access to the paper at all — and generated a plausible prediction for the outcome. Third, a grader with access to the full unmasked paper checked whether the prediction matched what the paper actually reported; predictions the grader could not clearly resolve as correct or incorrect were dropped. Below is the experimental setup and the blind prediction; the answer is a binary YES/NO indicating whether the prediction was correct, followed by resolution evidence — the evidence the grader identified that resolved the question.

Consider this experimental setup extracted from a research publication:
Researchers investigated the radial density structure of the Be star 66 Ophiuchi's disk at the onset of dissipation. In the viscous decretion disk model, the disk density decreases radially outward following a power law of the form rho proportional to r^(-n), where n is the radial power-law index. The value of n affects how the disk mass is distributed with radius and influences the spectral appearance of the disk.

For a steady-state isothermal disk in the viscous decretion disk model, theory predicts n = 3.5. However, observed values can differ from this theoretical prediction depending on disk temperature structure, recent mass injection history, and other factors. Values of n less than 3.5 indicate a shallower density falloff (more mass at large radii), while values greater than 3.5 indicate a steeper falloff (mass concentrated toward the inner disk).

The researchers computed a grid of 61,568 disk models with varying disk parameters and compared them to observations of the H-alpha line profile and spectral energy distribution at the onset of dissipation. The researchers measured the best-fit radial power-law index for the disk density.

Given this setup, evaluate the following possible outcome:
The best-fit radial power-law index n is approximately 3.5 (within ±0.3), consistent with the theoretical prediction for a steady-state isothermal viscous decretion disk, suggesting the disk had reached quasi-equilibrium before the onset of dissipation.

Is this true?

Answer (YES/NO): NO